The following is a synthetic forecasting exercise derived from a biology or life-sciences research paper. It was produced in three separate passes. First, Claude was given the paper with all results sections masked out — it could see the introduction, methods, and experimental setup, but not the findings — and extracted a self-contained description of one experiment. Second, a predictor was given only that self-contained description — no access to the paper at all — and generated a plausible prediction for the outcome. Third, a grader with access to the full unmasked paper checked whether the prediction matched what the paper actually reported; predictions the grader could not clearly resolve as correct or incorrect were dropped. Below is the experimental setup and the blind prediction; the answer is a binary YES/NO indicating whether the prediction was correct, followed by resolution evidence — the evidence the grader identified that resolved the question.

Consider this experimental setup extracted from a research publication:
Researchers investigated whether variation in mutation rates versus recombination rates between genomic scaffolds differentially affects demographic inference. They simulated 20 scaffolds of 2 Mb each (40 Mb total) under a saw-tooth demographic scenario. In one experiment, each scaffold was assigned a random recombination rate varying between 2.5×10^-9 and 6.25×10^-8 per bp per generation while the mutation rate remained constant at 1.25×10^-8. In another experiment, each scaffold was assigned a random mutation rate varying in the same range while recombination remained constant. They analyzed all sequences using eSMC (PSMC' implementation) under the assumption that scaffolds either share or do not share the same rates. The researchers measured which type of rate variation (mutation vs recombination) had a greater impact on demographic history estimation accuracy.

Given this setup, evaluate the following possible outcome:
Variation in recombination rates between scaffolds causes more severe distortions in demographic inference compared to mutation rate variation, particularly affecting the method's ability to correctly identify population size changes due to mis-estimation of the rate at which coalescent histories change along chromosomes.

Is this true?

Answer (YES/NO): NO